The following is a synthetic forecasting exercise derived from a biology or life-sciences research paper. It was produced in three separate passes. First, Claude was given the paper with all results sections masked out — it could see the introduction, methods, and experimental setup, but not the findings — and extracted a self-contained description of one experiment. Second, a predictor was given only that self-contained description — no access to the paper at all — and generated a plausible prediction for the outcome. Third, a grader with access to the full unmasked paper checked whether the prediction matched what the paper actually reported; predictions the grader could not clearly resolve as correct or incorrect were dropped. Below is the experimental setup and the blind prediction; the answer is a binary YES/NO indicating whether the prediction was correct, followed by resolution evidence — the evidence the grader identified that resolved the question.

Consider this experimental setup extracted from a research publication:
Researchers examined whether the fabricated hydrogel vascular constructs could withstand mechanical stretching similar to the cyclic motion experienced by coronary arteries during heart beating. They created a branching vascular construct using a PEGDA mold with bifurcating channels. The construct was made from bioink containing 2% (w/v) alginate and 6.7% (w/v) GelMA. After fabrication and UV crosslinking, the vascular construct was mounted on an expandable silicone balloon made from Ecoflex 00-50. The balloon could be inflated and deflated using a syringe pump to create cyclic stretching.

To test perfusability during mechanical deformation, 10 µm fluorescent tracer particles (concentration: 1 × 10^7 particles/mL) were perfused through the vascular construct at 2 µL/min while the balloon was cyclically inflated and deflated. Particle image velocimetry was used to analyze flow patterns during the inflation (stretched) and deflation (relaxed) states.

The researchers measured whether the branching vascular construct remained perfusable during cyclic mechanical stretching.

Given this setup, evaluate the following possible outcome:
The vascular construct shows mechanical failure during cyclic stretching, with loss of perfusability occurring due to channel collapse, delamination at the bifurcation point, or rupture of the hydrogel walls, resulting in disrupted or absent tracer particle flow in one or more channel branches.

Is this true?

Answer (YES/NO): NO